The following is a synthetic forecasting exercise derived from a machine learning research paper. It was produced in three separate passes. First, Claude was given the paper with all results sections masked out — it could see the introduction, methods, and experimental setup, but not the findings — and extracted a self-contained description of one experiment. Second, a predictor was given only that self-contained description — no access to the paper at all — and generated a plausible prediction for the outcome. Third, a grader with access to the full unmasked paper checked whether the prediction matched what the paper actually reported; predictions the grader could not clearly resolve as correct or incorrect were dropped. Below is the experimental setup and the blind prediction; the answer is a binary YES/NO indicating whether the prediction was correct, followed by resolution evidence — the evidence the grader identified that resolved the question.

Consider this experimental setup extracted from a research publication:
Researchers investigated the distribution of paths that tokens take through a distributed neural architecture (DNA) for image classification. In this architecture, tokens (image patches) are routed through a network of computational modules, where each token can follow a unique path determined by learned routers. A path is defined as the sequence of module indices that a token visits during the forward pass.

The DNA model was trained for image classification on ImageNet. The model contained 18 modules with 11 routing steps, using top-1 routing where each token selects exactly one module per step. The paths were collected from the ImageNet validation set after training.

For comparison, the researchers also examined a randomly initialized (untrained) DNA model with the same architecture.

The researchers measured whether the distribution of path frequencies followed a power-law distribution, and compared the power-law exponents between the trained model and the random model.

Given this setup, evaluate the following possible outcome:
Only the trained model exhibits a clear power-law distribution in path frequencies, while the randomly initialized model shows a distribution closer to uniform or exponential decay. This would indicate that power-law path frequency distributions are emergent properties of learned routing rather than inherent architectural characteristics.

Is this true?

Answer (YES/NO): NO